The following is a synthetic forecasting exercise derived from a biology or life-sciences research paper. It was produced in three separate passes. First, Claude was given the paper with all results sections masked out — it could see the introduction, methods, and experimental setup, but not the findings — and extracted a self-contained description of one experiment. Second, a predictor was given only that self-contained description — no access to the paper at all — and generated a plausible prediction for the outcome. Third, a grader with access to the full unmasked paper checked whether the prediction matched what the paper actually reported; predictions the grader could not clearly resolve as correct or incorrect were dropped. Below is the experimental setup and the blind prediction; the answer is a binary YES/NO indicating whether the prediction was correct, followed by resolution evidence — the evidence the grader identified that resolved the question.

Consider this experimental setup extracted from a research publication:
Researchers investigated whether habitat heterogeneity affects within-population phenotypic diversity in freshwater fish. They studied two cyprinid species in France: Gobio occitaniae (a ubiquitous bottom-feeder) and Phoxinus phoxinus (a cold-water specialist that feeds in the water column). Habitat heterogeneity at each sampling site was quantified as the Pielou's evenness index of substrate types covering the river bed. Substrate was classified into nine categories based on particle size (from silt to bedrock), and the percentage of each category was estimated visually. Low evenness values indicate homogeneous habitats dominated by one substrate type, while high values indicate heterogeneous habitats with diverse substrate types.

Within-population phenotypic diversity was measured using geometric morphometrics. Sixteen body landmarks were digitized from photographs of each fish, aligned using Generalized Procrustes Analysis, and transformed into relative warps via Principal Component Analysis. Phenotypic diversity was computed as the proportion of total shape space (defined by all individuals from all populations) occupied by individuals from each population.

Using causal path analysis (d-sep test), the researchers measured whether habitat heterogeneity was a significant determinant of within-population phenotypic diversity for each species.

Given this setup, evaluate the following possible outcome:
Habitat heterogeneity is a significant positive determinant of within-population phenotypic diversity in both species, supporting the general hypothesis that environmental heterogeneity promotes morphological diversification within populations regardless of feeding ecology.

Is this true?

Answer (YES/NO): NO